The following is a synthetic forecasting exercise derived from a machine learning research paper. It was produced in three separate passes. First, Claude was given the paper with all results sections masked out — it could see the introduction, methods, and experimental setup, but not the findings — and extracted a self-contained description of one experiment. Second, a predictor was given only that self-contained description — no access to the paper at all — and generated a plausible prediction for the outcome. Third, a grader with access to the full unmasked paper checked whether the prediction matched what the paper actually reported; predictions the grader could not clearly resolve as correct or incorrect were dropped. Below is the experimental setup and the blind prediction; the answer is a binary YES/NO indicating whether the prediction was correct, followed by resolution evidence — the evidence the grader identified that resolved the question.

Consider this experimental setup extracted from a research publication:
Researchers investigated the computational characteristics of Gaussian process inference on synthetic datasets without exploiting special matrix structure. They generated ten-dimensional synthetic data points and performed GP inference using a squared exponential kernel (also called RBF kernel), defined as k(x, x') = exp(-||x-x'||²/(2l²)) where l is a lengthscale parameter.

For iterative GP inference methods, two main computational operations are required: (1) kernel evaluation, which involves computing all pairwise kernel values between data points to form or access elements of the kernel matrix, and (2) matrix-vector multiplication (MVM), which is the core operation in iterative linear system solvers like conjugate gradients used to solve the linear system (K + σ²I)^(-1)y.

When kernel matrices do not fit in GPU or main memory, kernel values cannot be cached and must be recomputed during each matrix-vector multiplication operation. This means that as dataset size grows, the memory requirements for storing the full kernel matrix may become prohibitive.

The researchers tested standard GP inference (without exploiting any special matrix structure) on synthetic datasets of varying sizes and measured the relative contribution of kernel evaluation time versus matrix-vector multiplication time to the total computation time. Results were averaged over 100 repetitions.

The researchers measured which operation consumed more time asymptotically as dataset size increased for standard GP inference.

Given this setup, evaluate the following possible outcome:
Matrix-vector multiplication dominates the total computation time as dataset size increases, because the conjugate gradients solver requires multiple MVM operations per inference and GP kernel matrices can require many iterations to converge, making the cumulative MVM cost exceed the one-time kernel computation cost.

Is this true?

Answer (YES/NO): NO